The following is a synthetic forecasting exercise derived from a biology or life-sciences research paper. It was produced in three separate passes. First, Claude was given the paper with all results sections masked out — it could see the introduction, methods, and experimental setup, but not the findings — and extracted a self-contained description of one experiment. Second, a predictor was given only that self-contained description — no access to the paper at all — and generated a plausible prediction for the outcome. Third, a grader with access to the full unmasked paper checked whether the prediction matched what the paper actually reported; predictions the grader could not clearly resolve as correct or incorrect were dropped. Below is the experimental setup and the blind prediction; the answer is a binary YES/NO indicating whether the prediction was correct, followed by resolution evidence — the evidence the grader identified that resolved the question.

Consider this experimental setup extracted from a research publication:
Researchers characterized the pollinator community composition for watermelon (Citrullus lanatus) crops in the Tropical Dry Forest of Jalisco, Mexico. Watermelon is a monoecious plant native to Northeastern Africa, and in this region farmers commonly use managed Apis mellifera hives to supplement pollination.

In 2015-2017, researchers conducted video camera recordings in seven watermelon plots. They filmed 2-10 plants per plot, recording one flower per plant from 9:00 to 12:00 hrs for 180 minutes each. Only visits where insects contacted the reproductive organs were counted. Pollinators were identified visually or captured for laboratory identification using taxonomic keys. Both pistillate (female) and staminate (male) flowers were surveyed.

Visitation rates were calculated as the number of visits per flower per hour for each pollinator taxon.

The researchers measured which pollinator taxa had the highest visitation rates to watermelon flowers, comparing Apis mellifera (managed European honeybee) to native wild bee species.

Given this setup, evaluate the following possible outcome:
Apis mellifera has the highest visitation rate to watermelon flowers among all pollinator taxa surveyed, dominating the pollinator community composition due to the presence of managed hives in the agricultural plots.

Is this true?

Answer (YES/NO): YES